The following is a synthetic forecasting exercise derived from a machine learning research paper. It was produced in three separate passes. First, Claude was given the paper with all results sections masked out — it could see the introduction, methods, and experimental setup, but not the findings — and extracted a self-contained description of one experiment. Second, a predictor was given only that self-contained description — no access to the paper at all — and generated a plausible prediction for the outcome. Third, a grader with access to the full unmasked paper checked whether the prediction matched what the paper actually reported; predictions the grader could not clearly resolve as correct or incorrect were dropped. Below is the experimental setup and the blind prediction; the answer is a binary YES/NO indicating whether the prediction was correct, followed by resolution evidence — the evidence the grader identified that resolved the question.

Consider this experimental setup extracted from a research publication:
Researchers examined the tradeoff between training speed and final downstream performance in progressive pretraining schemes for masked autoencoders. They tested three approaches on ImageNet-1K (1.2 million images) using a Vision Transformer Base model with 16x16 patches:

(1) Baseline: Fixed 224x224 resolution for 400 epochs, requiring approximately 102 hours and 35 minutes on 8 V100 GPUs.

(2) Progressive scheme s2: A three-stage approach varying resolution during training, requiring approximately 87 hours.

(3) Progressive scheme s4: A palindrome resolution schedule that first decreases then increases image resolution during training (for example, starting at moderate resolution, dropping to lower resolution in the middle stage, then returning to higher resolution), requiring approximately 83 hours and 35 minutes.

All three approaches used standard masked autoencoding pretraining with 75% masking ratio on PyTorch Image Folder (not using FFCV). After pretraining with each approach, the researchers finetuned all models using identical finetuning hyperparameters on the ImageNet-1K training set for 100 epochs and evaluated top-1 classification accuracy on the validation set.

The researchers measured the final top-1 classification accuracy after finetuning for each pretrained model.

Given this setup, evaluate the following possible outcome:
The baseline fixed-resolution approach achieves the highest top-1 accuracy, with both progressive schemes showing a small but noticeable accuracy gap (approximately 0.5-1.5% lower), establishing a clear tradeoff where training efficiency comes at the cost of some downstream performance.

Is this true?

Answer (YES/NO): NO